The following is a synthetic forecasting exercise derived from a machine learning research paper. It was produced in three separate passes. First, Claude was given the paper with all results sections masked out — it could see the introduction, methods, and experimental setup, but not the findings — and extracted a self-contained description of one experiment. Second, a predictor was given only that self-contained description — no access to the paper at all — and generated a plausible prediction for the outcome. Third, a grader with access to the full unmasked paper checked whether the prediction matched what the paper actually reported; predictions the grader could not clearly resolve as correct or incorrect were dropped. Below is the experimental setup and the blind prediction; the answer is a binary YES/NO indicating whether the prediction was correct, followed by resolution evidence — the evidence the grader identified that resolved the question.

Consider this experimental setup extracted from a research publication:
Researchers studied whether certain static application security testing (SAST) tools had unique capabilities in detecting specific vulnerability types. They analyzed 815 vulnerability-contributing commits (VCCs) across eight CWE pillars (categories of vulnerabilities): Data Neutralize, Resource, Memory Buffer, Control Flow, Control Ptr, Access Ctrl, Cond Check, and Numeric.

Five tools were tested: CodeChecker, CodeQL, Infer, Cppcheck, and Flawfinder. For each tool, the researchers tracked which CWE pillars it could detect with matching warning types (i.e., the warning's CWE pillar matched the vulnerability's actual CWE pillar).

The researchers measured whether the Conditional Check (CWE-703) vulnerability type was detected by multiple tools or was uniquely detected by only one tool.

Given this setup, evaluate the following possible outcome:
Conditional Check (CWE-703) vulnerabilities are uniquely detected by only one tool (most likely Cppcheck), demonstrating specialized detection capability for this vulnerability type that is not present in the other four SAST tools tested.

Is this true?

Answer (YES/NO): NO